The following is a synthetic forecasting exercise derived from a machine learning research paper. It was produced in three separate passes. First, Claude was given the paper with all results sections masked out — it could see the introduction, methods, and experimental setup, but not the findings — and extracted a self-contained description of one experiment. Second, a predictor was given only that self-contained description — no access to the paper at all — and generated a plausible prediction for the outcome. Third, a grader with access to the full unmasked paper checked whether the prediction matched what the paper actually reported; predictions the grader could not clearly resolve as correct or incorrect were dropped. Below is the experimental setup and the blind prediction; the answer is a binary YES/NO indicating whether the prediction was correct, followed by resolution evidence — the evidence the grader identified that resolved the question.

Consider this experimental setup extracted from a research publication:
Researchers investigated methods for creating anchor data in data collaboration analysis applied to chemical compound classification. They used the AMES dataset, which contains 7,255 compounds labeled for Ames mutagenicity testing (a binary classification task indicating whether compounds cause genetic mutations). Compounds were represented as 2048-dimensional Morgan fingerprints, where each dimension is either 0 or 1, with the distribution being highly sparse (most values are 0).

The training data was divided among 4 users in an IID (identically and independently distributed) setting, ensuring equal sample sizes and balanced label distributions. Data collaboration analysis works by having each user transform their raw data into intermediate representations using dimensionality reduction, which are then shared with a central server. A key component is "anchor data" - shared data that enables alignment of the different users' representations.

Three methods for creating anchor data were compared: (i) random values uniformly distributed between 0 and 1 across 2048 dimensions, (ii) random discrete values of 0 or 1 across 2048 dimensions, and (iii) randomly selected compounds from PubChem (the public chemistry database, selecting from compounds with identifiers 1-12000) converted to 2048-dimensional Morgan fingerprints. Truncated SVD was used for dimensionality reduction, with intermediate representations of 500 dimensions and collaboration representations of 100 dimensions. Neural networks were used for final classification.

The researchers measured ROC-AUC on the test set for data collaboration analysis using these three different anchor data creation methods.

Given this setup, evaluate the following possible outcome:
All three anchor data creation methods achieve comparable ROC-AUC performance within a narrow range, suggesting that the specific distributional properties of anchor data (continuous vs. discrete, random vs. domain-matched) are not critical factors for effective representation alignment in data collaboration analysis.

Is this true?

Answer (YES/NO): NO